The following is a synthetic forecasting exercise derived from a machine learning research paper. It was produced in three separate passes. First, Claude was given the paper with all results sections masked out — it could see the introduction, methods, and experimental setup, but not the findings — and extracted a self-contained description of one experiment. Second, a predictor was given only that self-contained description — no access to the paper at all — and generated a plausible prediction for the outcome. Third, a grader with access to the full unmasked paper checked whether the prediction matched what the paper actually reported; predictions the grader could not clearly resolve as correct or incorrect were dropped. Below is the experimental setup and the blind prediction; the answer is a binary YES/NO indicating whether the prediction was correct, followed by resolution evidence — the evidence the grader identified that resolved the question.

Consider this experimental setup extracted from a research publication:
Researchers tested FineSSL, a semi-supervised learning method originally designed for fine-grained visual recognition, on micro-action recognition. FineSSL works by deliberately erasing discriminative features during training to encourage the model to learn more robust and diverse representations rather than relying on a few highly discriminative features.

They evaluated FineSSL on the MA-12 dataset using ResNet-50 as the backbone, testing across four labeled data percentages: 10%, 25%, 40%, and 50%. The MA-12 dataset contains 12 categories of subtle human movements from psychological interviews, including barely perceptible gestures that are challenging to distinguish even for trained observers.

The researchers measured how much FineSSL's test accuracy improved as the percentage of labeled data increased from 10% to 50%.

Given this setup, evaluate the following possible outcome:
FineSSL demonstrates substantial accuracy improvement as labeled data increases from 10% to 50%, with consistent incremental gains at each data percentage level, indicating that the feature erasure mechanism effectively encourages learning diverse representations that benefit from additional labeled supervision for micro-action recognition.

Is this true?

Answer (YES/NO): NO